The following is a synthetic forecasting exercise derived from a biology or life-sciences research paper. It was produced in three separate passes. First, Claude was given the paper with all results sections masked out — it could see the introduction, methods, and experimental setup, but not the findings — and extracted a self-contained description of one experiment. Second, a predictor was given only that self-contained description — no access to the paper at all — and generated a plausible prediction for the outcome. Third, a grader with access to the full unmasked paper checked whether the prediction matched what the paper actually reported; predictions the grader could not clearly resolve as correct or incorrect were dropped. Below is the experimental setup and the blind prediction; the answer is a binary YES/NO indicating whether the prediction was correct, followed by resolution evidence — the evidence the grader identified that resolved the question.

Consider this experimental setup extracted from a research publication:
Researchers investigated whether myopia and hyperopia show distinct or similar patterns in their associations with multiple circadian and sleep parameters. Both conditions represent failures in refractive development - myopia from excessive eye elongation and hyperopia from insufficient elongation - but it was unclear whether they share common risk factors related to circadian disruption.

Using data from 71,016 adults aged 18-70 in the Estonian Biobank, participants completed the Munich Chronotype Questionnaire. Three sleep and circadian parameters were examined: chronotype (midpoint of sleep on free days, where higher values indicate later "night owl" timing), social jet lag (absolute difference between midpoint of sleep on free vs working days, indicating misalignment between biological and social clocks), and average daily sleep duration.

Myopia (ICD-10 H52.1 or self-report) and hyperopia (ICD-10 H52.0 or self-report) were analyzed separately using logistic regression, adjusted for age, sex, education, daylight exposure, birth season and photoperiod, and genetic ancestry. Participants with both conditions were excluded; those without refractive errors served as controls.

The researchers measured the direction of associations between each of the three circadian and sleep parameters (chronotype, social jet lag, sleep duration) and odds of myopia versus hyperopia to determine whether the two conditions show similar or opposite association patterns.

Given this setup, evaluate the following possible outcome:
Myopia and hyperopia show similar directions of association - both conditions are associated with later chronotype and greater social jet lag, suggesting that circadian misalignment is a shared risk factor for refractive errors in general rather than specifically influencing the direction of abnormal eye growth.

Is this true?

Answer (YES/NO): NO